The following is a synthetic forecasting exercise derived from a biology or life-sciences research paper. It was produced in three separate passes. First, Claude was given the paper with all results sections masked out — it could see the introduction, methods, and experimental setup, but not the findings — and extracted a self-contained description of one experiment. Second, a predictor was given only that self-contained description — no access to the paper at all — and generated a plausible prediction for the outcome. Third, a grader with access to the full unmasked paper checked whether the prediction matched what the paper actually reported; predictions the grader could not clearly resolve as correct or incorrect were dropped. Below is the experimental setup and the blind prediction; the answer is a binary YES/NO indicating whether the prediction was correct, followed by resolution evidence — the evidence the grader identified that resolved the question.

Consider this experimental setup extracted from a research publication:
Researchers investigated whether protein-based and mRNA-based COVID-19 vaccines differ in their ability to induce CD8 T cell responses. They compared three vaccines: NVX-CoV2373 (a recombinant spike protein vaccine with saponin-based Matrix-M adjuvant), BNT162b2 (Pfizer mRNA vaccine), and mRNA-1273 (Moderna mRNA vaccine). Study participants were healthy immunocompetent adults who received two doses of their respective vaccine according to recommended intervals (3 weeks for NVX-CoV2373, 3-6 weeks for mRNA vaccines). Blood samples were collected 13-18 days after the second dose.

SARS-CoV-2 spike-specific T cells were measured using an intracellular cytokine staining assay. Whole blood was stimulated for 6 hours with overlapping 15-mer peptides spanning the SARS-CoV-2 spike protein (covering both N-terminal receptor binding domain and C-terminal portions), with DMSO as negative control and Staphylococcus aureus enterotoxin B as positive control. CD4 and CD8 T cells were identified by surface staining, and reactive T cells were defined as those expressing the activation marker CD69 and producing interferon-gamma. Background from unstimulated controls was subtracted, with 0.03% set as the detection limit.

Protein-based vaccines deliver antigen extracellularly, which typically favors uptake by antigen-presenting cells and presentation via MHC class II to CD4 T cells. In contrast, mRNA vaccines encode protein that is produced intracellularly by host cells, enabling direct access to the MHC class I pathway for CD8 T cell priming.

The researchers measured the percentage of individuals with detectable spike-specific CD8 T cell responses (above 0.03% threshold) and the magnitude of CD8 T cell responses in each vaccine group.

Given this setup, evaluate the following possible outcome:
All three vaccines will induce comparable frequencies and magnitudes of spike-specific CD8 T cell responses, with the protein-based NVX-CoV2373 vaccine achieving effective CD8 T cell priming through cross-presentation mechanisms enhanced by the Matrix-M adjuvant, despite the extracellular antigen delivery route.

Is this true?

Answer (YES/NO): NO